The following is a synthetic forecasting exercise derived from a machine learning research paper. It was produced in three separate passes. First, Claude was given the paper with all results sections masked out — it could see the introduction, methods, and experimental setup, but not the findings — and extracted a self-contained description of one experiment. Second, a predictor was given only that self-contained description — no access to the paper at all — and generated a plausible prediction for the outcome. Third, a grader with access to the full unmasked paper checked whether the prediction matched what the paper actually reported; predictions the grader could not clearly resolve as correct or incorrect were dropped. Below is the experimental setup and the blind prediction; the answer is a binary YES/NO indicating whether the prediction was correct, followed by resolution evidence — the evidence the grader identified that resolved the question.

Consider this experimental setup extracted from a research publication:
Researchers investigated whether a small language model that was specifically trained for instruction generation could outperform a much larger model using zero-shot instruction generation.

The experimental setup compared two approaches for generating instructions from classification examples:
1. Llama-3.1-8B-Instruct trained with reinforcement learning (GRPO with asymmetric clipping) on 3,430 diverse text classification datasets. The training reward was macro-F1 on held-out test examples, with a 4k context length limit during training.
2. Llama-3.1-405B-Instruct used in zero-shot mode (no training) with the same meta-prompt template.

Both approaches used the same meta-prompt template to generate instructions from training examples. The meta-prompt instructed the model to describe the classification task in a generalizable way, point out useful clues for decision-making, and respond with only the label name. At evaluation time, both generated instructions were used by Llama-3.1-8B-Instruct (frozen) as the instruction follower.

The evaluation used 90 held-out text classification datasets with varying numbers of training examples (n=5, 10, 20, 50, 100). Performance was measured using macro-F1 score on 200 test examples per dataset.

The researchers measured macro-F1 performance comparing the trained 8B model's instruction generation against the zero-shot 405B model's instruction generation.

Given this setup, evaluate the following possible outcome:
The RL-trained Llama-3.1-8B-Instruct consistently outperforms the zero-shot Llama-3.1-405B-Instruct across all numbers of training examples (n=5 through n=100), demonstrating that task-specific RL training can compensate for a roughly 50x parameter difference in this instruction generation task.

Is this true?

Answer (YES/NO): YES